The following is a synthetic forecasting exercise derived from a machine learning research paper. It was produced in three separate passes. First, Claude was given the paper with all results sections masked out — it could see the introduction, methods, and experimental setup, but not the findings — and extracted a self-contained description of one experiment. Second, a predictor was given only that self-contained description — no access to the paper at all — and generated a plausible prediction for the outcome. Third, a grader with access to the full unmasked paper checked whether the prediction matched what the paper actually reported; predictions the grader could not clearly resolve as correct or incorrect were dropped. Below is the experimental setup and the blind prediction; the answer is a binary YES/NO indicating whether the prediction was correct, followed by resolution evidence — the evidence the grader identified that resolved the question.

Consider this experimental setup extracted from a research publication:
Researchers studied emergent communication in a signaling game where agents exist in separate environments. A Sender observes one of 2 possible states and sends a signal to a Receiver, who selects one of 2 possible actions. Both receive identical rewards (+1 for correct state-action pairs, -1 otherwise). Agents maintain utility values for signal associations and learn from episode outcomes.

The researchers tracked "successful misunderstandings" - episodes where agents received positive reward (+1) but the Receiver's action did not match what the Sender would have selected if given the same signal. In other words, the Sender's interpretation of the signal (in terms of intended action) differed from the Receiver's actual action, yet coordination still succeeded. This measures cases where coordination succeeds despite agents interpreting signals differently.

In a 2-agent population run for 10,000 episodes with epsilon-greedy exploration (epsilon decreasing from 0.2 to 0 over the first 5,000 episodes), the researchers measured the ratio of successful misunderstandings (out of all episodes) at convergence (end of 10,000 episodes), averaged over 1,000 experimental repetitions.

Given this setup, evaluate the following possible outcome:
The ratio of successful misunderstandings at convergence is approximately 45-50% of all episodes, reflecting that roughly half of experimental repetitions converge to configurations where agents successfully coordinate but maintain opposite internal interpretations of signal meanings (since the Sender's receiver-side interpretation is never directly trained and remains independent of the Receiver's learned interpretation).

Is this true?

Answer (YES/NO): NO